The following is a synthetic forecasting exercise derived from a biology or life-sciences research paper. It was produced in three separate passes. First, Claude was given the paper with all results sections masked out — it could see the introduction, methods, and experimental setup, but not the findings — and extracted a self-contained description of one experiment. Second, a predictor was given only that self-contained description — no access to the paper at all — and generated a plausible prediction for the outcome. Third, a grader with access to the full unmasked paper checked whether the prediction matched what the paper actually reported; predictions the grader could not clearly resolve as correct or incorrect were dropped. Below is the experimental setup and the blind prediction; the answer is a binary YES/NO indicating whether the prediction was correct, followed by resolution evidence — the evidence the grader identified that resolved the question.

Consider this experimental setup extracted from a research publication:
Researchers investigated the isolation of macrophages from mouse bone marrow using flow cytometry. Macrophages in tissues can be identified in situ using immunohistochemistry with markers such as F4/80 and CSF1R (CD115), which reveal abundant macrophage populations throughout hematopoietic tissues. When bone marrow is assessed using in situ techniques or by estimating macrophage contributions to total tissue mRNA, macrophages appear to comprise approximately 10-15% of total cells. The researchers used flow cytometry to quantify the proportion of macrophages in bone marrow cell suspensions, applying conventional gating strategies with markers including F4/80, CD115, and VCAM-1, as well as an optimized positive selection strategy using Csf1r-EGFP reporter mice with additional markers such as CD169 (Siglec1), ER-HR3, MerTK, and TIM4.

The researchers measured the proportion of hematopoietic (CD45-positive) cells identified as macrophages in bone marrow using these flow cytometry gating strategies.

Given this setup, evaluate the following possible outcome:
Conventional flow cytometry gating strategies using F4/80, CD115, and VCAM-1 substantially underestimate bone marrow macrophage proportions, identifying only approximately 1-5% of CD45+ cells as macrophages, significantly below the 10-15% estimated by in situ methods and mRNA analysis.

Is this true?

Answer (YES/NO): NO